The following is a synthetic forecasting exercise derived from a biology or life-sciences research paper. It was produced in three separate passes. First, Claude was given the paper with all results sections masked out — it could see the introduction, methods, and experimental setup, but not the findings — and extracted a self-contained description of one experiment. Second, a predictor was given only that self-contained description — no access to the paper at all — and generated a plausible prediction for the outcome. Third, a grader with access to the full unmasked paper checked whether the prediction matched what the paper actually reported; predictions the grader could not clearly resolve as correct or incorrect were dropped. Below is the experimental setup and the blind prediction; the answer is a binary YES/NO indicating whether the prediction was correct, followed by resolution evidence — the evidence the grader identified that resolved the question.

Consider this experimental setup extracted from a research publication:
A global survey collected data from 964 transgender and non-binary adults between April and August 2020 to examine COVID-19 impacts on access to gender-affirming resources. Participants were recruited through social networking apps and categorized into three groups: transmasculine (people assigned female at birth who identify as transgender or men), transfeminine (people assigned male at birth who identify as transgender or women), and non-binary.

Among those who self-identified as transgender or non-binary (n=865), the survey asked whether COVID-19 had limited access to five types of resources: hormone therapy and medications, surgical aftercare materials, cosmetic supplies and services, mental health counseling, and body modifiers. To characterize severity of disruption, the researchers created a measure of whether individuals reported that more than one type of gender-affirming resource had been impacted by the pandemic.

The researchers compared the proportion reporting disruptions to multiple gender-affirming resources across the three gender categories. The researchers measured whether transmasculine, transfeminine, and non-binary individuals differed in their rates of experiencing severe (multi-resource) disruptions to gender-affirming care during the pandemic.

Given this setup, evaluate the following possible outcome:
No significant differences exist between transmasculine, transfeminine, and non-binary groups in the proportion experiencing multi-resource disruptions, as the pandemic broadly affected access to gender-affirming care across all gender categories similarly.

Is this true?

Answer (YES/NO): NO